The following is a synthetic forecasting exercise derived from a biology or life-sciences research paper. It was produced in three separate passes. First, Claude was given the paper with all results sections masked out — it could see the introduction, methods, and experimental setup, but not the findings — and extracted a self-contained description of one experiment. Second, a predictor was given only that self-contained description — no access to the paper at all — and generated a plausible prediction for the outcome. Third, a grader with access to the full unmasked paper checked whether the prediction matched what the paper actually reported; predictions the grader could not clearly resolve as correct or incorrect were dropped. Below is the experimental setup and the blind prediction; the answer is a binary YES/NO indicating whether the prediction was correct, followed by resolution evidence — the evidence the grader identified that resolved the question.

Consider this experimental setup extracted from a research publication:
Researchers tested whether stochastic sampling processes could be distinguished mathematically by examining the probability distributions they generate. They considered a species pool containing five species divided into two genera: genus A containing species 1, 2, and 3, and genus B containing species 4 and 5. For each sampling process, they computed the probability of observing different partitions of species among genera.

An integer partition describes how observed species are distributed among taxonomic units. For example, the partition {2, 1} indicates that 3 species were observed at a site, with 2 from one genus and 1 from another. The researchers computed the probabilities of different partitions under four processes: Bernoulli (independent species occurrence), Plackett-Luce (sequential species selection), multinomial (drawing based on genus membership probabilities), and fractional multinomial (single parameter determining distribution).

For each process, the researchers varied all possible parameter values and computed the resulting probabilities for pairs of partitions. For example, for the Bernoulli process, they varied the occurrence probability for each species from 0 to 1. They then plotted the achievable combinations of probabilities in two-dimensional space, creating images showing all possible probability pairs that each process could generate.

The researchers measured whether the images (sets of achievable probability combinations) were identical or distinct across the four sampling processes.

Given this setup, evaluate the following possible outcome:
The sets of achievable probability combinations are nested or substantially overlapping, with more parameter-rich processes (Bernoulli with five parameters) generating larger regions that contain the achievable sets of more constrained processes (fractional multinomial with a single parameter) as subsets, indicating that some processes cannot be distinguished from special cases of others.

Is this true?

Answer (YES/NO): NO